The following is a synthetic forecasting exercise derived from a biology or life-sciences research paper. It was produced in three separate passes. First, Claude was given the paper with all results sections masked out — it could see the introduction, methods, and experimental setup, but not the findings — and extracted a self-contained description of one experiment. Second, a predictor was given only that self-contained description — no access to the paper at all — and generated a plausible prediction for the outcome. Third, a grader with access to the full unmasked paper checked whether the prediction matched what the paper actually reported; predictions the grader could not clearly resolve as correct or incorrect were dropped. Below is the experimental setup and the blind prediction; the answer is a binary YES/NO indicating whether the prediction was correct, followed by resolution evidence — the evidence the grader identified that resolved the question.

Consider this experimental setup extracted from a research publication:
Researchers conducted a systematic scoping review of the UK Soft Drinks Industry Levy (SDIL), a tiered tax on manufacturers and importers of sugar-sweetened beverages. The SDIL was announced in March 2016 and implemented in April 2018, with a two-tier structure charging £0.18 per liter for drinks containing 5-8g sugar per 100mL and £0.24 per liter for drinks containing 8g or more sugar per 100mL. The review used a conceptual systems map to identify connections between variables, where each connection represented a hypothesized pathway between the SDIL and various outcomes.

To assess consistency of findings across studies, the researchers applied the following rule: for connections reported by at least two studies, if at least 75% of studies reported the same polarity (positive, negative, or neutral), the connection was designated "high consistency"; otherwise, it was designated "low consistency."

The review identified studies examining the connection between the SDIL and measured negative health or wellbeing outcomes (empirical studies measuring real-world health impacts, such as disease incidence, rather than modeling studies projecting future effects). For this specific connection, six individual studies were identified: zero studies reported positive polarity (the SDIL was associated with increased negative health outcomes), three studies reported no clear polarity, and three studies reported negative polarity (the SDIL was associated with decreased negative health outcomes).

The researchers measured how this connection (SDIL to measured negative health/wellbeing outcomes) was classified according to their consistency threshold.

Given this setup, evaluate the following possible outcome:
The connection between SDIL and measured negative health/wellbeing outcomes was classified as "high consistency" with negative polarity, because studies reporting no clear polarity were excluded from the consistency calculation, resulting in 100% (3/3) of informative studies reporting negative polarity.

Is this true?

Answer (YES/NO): NO